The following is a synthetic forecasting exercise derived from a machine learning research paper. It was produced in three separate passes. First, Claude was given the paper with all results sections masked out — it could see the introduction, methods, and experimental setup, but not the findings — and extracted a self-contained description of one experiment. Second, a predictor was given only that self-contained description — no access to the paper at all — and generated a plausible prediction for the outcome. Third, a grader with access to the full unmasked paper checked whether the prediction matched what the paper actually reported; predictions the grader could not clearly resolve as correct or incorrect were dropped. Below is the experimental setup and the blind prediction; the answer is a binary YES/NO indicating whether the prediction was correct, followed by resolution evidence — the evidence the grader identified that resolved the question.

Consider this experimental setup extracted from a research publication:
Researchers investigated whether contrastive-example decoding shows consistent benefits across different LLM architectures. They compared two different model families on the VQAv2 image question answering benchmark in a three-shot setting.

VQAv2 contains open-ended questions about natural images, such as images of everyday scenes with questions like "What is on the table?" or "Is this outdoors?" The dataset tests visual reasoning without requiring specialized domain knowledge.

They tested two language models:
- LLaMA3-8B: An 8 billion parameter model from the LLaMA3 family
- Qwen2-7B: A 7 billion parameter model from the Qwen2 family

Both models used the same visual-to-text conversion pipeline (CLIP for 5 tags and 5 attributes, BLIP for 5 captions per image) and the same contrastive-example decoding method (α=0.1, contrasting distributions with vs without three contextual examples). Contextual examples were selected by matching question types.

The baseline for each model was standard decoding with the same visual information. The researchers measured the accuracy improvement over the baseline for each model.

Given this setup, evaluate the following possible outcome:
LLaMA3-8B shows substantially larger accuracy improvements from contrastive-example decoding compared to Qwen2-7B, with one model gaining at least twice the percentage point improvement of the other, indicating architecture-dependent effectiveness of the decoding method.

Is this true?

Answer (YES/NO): NO